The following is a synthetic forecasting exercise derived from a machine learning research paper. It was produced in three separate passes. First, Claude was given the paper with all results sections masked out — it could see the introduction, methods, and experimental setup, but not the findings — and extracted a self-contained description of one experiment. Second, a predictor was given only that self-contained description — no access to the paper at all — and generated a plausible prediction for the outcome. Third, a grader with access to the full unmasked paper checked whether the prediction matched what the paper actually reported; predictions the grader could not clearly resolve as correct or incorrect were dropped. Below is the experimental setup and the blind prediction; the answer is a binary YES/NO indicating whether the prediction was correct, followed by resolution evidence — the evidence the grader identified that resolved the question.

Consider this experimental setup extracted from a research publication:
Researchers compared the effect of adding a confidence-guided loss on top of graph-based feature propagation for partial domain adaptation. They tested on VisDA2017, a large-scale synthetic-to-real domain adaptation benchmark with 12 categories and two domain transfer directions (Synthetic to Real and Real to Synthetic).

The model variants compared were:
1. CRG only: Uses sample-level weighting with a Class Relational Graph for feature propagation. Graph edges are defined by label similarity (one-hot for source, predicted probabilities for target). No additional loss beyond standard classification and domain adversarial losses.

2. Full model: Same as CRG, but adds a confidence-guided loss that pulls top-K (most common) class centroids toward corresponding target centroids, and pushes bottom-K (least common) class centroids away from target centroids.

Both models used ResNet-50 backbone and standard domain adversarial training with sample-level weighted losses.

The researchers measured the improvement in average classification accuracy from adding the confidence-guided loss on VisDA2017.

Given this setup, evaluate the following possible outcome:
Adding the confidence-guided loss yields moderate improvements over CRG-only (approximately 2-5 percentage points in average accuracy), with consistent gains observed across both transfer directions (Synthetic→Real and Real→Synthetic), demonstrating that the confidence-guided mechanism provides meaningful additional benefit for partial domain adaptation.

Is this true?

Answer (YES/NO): NO